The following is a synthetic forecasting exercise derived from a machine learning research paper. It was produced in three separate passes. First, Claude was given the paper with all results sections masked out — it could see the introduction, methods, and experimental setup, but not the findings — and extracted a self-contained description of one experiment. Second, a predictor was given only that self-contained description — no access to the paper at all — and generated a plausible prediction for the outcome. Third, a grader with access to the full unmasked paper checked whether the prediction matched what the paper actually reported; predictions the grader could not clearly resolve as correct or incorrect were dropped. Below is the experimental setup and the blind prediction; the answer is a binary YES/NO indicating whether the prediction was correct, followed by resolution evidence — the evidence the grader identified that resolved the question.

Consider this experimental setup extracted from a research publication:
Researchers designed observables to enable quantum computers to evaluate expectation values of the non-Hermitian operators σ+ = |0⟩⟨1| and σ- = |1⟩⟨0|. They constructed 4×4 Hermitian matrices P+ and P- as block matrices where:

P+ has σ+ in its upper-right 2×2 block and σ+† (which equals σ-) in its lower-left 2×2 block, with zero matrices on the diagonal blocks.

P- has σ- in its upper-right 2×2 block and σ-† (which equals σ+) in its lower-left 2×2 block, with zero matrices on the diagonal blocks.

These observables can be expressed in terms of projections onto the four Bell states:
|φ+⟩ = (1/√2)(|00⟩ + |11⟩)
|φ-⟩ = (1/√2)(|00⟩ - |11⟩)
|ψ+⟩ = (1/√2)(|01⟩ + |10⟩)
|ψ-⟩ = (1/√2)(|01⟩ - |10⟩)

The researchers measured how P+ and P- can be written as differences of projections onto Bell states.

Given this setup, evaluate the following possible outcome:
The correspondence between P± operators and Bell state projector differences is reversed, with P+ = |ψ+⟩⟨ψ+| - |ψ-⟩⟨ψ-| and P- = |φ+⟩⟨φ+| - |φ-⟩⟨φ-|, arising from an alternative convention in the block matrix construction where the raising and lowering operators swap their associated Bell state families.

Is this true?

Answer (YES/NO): NO